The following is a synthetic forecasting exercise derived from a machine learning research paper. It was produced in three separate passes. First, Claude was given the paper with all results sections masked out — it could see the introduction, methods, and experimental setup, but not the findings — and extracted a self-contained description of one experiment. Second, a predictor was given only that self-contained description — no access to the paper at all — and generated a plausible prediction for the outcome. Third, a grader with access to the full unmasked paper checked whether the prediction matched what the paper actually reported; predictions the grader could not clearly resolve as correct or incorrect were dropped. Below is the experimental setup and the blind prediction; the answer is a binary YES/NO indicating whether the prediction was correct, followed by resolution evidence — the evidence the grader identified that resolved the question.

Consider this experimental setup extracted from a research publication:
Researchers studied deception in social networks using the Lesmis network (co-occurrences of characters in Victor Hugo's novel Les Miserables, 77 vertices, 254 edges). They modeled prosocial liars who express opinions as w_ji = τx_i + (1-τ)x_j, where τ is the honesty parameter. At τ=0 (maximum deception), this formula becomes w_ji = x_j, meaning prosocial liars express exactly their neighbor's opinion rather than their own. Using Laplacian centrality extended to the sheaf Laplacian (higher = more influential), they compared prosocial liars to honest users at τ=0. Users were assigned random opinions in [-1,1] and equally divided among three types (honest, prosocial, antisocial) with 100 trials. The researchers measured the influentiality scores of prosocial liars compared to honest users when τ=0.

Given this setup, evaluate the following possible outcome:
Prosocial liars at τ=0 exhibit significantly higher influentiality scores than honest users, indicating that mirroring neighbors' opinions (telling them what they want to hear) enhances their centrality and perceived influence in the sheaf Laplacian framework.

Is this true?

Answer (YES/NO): YES